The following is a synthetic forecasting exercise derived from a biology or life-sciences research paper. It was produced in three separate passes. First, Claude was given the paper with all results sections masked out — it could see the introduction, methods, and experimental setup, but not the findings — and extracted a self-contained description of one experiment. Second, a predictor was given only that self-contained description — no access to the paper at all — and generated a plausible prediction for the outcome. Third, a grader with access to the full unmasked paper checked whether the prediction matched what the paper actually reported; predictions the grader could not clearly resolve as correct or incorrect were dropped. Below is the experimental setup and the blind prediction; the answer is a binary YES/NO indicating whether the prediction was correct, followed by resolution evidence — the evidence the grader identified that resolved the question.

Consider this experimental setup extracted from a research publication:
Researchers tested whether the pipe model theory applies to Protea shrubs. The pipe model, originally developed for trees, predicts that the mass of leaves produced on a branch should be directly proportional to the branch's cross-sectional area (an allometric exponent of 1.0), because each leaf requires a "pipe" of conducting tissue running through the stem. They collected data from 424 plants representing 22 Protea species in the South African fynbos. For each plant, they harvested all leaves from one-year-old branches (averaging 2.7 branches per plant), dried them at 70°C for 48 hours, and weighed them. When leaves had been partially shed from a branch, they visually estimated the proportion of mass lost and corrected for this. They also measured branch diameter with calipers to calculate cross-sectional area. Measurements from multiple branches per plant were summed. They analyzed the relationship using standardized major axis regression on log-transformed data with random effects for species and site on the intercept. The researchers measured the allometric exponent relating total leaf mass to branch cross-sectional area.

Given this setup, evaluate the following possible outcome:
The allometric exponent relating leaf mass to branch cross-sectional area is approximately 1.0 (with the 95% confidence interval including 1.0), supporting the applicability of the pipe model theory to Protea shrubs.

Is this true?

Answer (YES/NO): YES